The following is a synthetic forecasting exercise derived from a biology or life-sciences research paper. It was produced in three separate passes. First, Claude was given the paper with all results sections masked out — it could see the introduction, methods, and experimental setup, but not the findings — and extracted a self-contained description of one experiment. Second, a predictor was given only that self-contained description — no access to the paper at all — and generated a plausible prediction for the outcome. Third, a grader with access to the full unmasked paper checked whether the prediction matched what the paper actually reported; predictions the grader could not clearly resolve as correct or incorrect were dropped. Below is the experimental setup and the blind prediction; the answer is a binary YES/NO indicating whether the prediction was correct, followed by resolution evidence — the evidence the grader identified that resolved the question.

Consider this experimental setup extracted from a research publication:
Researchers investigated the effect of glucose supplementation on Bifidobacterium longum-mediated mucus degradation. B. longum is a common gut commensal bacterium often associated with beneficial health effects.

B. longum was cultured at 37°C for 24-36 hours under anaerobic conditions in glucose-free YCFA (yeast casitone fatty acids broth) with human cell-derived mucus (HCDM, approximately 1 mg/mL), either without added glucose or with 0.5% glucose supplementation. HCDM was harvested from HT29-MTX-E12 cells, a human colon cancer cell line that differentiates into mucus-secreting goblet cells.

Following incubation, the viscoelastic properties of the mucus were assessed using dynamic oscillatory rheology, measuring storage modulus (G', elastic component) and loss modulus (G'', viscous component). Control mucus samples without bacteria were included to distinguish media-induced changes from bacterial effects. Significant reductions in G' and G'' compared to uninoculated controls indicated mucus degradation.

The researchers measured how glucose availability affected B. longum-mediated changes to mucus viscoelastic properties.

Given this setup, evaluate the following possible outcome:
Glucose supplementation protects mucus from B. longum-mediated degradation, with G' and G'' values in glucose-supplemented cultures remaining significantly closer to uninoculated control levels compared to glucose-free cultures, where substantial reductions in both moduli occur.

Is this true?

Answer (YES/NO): YES